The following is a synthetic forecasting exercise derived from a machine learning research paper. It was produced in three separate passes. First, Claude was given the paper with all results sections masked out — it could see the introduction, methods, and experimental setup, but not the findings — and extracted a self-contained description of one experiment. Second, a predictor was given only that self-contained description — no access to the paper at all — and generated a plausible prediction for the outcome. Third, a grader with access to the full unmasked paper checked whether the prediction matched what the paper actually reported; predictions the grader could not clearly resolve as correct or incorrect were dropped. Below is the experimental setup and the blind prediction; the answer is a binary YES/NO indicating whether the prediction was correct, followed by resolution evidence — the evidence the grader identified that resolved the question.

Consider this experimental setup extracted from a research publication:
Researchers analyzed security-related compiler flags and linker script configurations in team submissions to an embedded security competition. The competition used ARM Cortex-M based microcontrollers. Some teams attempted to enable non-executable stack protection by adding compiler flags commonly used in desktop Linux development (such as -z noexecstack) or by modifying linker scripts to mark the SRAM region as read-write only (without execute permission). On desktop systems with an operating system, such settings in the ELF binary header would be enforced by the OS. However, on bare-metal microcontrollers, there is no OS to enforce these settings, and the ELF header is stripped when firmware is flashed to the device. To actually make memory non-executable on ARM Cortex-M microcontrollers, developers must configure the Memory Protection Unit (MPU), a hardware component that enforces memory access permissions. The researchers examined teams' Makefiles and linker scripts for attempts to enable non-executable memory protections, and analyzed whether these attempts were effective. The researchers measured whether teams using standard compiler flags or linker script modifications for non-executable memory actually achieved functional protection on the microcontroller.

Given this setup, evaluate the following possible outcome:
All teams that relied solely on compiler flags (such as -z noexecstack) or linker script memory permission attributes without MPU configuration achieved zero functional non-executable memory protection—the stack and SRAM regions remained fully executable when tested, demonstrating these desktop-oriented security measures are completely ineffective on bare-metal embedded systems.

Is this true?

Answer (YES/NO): YES